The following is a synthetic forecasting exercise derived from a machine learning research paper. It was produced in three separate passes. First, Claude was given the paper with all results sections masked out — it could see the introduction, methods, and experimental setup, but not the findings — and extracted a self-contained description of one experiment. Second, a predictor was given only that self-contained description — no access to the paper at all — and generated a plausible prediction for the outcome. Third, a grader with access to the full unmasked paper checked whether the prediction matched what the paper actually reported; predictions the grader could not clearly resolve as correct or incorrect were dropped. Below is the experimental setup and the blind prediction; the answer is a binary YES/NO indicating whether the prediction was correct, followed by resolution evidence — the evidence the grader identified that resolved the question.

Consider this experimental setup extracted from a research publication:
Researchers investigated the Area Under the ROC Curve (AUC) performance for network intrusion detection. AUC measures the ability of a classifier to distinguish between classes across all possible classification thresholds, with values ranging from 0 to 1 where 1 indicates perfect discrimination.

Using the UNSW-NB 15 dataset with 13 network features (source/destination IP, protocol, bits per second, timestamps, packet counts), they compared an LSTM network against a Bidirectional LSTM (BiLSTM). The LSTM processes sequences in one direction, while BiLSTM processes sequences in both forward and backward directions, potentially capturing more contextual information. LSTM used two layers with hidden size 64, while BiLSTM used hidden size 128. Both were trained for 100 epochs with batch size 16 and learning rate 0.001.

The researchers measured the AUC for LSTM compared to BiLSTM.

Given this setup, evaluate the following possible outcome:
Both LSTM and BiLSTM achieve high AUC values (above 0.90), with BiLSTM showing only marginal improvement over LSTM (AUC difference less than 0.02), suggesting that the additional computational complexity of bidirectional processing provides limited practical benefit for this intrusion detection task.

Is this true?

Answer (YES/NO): NO